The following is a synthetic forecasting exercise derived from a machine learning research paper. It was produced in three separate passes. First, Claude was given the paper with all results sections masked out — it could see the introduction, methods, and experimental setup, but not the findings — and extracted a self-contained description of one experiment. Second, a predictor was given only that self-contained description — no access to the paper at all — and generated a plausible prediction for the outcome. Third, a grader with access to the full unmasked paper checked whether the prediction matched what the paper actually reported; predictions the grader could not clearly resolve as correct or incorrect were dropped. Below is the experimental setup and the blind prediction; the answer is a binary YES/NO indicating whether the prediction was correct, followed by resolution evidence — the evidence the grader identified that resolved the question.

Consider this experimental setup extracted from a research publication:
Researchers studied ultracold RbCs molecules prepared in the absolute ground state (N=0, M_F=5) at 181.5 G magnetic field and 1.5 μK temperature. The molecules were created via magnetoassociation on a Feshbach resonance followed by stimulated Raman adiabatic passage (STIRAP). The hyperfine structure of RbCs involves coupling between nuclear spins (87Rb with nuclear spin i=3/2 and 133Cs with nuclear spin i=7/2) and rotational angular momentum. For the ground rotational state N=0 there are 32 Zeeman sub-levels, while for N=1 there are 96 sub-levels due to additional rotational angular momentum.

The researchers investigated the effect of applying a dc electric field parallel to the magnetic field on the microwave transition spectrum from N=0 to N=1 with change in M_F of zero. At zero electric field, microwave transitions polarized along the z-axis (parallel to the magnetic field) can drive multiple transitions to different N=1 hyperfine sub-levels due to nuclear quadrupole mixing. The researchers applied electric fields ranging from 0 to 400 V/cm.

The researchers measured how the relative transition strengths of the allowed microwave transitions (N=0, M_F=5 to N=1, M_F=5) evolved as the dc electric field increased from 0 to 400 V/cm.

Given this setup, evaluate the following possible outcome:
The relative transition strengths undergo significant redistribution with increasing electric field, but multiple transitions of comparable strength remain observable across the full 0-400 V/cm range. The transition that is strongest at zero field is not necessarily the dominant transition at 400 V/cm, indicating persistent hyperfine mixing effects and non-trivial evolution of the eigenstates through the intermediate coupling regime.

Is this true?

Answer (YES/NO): NO